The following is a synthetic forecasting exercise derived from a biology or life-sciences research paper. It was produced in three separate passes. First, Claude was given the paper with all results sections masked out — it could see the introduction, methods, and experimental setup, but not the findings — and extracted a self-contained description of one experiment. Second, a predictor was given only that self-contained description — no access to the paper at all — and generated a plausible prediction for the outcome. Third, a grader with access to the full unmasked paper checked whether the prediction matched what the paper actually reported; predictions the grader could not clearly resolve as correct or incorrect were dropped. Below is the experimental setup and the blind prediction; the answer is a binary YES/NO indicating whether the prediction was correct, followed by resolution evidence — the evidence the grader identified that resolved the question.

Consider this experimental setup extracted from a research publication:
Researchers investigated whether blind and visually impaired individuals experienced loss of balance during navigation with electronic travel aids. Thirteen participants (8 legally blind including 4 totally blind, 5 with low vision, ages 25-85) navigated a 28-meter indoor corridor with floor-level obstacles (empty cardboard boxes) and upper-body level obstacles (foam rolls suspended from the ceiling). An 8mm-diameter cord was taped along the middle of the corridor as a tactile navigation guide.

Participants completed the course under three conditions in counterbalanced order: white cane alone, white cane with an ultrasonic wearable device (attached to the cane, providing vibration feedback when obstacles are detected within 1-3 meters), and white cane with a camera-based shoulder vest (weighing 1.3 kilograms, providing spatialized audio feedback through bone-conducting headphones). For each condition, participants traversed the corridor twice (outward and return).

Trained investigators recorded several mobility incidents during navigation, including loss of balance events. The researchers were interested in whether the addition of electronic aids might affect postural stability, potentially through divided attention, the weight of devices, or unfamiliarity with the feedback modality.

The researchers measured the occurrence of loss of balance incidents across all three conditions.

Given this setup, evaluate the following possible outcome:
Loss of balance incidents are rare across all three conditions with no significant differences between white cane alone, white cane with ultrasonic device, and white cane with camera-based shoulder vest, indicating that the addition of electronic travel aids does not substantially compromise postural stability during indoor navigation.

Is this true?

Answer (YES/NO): YES